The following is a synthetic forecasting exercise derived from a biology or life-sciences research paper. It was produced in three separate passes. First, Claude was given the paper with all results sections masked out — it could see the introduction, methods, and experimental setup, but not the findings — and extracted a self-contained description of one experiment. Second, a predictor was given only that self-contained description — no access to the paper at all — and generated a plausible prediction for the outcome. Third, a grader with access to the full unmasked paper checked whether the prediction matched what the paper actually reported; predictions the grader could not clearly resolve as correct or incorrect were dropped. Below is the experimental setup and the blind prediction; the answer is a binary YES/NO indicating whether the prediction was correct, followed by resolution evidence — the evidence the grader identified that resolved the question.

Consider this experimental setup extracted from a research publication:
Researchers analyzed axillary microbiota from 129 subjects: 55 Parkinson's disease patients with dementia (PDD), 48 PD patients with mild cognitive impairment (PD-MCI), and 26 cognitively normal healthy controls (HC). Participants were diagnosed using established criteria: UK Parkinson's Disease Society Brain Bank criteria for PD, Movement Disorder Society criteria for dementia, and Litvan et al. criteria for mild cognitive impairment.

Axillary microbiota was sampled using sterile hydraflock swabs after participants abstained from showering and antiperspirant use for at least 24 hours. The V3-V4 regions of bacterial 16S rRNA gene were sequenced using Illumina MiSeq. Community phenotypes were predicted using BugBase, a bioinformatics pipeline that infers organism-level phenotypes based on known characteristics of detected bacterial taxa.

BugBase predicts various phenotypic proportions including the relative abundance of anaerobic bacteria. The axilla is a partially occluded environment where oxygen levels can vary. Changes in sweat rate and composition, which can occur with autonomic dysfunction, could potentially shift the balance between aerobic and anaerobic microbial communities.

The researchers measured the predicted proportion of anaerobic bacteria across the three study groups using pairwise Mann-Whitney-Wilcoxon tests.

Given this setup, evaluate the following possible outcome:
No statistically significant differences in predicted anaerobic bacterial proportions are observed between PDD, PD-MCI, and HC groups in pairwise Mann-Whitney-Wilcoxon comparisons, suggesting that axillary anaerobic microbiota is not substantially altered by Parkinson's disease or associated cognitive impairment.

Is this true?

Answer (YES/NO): NO